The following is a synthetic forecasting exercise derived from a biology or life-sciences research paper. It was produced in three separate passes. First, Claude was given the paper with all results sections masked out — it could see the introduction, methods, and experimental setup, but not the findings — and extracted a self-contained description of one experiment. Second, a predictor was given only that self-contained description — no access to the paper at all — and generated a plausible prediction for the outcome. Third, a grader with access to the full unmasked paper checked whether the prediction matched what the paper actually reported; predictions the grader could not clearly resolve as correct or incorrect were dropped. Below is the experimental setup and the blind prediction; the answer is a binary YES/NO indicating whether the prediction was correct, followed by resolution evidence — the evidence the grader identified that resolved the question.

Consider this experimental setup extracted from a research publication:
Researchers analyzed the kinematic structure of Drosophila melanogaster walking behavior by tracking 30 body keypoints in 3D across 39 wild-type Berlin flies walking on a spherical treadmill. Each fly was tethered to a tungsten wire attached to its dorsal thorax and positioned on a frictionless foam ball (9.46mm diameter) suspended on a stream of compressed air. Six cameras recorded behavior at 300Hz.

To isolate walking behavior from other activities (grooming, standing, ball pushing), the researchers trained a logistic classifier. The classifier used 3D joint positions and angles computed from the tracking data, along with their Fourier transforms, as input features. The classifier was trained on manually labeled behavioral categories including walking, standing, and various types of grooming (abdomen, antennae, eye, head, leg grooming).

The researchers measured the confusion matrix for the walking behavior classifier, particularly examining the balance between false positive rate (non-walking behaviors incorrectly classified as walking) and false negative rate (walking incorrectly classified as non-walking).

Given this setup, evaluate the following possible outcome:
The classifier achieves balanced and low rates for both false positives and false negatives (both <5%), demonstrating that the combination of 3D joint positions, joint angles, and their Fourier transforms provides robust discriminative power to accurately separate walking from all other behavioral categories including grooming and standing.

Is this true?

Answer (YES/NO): NO